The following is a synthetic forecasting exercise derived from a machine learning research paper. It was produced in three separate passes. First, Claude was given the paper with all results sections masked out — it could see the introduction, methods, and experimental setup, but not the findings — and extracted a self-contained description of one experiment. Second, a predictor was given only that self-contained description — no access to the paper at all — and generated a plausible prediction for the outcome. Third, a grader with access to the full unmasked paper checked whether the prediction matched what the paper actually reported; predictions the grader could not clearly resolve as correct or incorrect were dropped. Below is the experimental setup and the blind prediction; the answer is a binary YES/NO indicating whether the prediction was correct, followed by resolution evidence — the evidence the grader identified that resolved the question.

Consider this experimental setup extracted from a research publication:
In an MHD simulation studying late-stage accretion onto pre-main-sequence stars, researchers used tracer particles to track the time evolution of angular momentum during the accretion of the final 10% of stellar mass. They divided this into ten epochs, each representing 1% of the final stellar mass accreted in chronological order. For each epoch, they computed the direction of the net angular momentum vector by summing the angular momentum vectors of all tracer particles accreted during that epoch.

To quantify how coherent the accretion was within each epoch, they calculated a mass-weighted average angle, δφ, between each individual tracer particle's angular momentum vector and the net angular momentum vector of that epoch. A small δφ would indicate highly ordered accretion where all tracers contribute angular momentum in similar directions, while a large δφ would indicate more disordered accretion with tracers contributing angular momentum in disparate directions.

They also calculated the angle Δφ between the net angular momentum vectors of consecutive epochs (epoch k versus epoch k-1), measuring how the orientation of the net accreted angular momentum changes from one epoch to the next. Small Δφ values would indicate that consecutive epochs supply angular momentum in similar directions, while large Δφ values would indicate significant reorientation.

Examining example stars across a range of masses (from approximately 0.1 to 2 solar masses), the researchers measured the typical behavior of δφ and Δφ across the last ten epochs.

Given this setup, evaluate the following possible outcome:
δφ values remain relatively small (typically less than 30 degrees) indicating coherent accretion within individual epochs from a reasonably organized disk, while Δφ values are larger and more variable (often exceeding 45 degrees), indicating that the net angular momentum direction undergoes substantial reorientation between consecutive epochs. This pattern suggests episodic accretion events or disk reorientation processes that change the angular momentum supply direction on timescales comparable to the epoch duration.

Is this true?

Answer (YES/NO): NO